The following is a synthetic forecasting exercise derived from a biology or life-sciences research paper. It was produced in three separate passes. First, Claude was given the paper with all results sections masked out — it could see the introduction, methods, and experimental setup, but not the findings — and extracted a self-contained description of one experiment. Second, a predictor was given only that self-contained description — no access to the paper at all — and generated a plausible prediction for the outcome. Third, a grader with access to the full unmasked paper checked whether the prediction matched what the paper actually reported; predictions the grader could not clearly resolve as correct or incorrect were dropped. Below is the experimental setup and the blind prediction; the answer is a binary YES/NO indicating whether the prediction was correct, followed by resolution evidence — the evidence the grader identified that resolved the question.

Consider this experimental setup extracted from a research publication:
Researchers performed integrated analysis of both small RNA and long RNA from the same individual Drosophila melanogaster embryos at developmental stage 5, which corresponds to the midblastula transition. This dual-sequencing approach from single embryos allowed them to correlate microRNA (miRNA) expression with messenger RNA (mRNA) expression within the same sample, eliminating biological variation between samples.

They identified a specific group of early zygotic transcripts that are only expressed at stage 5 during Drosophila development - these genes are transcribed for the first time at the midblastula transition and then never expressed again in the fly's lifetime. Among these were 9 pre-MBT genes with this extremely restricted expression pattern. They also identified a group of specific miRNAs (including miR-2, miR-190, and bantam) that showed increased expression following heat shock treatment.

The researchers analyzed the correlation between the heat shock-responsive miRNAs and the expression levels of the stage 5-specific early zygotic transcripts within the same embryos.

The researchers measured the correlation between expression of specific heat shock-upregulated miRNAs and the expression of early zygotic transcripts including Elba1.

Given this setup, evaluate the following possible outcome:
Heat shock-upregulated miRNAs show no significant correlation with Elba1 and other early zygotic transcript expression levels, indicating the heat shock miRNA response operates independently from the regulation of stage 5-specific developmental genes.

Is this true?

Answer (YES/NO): NO